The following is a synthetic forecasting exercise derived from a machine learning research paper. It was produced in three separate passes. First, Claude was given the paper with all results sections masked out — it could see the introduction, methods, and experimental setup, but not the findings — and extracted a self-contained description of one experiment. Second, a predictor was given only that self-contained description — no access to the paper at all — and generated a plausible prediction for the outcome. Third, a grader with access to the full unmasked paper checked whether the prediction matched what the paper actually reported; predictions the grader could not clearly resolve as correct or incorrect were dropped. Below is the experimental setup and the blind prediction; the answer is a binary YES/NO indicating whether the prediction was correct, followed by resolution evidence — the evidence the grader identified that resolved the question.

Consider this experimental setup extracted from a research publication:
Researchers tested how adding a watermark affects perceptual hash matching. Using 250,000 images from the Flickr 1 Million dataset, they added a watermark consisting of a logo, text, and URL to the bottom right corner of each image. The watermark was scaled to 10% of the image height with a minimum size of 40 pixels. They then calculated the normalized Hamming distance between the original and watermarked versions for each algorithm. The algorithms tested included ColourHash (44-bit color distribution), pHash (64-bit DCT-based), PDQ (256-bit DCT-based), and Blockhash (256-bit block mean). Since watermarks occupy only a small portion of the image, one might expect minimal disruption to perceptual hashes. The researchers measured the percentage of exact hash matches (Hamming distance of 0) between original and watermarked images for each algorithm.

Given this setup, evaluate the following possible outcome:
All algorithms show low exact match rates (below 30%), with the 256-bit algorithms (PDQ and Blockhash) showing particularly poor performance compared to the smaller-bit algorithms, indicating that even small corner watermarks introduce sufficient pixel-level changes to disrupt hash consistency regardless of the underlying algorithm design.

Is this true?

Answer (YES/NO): NO